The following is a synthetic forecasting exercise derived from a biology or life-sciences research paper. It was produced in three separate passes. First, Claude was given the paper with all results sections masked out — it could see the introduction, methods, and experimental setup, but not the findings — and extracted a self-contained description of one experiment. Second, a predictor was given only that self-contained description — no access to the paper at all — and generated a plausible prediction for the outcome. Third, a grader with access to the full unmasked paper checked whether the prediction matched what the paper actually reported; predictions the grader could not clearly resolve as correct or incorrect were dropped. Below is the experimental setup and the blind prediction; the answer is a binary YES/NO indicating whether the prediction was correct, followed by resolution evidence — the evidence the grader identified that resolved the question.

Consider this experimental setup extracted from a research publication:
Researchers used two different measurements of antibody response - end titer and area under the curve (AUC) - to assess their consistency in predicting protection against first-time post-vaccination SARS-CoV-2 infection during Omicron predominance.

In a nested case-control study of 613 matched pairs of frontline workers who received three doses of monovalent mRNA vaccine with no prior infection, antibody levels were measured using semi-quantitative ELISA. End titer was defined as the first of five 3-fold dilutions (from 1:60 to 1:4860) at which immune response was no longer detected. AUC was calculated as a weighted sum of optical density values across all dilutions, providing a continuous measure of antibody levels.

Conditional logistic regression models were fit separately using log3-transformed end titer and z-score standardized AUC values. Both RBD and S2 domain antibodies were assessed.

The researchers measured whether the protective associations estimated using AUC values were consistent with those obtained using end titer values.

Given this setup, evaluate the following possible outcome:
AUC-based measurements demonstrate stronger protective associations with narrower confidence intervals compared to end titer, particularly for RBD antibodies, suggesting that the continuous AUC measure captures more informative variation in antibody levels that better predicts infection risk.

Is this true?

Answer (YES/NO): NO